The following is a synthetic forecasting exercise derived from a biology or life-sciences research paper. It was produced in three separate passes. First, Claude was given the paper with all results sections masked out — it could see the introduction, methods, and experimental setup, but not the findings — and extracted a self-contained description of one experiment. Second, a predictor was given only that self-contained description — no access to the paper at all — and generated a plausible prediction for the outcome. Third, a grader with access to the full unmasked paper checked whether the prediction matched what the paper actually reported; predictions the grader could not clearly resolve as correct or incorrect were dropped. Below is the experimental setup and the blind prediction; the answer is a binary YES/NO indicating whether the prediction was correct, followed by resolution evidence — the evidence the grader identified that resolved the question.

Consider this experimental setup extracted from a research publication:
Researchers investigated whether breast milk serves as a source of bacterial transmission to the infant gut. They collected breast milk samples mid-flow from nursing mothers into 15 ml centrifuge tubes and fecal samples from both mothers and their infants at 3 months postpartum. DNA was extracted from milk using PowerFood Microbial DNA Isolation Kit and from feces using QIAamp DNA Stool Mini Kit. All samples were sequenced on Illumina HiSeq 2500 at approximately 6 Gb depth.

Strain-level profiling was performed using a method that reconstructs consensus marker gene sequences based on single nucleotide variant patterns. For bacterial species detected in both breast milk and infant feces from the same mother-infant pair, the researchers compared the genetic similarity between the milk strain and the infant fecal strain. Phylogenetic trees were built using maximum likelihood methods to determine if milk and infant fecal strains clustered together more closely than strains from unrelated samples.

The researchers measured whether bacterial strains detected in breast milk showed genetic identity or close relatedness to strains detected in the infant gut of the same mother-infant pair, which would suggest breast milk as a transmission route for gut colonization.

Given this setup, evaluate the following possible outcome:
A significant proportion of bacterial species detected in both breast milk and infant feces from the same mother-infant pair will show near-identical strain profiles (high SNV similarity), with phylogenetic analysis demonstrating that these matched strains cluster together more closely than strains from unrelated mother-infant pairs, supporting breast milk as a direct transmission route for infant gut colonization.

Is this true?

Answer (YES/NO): NO